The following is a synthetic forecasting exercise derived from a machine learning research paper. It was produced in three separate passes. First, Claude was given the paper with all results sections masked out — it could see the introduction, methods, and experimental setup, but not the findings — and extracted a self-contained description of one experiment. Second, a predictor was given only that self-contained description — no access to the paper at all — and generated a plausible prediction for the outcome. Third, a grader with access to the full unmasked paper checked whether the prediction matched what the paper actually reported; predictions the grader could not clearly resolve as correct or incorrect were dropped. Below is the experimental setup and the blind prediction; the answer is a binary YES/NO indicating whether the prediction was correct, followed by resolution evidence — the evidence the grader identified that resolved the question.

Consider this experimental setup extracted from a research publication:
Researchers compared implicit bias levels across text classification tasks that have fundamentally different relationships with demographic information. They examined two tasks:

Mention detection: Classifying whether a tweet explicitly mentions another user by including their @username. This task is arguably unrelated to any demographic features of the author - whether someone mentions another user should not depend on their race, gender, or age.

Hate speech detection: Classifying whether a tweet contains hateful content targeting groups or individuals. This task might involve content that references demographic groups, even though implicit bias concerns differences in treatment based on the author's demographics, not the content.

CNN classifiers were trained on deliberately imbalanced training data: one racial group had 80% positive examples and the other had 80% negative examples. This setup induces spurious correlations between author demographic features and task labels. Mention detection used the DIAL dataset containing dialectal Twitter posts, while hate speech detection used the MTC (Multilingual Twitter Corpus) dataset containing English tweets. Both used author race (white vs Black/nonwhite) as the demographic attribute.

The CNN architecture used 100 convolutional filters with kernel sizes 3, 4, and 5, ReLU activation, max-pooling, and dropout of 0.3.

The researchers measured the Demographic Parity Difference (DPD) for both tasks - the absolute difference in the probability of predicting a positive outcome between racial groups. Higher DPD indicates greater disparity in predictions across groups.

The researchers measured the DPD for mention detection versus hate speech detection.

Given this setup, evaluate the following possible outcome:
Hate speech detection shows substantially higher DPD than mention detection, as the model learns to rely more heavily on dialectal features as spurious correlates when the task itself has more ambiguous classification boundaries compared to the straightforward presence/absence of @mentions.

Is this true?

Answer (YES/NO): YES